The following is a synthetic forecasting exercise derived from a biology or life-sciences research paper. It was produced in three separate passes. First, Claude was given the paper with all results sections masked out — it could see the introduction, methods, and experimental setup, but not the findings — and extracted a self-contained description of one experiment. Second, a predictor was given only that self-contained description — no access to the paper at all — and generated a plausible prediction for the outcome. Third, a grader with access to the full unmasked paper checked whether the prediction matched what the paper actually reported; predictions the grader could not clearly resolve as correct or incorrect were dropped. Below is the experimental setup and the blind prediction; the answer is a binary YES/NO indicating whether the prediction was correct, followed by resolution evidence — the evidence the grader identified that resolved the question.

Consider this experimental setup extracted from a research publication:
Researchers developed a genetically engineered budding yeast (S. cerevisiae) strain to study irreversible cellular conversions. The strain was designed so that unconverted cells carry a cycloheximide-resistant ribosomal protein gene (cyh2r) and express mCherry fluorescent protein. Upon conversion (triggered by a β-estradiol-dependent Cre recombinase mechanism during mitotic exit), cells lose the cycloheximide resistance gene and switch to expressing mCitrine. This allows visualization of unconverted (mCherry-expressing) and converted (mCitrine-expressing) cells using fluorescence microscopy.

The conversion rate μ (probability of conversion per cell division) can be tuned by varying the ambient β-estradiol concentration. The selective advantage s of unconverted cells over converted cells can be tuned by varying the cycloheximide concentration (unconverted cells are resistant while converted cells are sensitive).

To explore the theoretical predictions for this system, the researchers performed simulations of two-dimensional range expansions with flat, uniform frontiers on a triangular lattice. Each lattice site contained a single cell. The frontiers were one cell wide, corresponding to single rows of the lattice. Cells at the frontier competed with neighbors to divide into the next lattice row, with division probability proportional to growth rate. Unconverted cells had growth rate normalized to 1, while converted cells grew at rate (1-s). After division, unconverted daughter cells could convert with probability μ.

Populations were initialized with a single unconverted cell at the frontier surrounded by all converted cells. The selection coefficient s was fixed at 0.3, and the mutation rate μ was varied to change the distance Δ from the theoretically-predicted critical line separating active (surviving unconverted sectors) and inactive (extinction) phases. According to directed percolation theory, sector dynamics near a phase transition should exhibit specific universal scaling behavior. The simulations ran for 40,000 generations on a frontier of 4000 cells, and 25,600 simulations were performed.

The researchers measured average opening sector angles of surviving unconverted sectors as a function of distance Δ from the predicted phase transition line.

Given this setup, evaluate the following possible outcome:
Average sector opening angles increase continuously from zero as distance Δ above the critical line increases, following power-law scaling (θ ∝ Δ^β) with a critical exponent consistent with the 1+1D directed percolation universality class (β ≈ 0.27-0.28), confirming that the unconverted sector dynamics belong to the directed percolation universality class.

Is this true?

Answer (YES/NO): NO